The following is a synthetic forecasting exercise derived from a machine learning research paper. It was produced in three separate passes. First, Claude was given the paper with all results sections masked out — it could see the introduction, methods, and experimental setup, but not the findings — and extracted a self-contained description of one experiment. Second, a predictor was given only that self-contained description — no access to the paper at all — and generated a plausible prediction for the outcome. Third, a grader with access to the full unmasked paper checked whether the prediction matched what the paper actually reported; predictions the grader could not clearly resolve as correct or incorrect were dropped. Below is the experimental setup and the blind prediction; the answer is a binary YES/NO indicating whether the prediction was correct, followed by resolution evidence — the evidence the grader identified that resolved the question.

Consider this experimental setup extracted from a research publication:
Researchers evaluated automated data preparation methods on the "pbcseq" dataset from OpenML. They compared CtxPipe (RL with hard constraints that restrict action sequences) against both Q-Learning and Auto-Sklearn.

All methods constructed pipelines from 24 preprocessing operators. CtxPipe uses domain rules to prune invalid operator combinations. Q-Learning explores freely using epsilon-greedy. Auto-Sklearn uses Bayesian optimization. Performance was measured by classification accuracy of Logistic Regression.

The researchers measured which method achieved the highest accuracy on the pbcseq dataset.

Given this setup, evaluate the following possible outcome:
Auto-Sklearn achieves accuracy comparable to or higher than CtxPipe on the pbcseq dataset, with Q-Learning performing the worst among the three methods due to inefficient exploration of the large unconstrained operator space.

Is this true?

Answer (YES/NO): NO